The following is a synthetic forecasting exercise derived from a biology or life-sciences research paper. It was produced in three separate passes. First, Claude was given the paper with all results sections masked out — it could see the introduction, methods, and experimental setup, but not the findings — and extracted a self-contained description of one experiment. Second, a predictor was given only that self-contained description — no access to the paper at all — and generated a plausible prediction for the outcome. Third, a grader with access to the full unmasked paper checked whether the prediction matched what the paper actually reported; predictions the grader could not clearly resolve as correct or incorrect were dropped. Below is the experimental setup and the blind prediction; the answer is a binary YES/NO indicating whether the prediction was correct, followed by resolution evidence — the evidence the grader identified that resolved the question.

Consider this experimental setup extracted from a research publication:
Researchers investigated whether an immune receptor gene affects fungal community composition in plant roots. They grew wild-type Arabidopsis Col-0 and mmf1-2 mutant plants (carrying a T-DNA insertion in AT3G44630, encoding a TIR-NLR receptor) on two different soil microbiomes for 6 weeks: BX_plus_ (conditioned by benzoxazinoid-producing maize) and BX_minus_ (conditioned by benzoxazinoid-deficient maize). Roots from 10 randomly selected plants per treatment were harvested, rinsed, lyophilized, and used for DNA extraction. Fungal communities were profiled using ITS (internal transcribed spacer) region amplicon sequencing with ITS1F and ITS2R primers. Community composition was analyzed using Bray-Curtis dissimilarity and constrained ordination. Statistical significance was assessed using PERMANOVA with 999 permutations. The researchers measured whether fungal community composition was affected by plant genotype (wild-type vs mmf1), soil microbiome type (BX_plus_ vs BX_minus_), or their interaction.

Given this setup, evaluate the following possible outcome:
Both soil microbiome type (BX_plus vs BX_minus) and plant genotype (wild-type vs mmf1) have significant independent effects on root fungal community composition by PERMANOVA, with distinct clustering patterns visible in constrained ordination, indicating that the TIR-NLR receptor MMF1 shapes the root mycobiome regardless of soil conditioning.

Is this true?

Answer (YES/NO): NO